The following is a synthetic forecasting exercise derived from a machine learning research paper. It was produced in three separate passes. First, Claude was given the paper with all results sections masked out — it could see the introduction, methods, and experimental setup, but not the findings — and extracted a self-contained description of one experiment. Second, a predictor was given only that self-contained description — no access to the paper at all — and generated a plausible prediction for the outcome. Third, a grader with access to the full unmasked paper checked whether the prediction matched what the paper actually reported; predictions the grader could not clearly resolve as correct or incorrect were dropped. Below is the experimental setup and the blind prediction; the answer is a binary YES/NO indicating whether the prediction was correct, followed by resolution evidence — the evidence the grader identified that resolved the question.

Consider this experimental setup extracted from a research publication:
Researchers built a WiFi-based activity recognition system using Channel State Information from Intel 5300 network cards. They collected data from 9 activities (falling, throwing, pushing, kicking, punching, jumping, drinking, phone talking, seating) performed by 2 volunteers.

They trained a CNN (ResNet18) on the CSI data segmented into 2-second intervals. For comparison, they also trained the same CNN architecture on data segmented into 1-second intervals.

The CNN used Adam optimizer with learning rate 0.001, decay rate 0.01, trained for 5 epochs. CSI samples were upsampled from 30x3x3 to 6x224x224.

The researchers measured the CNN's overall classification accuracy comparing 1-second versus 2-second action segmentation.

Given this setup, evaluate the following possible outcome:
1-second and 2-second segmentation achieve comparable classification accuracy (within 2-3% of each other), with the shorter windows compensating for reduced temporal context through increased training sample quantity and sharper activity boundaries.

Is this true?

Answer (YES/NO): NO